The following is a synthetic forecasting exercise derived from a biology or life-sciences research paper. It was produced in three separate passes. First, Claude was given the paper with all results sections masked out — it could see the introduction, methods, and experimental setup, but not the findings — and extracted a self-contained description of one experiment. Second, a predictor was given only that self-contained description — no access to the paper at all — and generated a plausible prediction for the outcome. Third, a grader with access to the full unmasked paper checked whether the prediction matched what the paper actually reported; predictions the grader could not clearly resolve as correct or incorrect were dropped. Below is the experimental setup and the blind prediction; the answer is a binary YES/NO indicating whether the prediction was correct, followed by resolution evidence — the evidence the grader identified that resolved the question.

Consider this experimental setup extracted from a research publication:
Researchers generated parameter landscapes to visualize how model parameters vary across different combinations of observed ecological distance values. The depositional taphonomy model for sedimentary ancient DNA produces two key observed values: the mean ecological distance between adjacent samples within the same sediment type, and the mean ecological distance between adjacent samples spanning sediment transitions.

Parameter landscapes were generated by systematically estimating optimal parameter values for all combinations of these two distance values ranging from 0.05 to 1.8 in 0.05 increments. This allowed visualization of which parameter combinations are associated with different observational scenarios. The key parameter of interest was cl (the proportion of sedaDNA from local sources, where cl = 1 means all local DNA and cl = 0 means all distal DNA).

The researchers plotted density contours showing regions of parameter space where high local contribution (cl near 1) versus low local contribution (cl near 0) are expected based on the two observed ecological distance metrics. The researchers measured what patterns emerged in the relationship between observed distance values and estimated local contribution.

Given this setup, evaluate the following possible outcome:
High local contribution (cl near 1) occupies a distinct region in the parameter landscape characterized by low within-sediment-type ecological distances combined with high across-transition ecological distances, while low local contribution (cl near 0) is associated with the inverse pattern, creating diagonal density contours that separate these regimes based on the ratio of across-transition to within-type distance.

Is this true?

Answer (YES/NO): NO